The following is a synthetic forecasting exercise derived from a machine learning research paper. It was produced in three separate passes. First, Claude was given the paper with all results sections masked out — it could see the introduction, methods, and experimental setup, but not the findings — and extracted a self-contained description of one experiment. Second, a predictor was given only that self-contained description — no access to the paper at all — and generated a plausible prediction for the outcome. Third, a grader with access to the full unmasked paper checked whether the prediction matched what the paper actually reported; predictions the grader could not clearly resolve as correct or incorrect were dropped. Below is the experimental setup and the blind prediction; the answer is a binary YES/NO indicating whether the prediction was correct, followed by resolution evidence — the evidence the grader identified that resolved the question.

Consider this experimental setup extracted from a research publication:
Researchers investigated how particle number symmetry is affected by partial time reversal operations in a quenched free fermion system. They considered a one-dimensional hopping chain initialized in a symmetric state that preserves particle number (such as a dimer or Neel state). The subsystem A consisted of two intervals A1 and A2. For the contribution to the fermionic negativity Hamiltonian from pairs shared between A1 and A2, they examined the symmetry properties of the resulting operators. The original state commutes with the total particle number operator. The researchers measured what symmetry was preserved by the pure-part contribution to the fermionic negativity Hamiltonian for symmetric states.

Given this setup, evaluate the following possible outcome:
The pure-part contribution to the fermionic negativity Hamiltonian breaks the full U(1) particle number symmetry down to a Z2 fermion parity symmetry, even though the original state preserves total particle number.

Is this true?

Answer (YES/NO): NO